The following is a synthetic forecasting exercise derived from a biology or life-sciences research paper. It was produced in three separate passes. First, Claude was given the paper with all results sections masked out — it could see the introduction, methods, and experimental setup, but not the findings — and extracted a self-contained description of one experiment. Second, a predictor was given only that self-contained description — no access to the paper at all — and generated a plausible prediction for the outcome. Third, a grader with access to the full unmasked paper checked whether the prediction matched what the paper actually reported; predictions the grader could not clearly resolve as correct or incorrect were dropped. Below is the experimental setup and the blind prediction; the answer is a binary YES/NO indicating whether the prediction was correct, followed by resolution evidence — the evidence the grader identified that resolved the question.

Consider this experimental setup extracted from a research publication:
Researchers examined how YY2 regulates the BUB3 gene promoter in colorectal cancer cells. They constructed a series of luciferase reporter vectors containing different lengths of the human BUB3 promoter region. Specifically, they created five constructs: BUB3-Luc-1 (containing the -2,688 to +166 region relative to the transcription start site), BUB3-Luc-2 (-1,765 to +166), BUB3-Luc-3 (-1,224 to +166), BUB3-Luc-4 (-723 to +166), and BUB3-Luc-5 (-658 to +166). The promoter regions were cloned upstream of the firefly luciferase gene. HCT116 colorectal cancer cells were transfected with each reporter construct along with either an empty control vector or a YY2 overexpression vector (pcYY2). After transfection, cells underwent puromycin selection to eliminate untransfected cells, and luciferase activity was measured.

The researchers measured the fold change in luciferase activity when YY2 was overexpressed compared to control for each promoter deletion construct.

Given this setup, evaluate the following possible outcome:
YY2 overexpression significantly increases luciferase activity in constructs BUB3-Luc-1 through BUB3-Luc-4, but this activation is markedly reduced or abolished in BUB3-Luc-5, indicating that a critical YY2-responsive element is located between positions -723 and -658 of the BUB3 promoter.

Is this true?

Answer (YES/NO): YES